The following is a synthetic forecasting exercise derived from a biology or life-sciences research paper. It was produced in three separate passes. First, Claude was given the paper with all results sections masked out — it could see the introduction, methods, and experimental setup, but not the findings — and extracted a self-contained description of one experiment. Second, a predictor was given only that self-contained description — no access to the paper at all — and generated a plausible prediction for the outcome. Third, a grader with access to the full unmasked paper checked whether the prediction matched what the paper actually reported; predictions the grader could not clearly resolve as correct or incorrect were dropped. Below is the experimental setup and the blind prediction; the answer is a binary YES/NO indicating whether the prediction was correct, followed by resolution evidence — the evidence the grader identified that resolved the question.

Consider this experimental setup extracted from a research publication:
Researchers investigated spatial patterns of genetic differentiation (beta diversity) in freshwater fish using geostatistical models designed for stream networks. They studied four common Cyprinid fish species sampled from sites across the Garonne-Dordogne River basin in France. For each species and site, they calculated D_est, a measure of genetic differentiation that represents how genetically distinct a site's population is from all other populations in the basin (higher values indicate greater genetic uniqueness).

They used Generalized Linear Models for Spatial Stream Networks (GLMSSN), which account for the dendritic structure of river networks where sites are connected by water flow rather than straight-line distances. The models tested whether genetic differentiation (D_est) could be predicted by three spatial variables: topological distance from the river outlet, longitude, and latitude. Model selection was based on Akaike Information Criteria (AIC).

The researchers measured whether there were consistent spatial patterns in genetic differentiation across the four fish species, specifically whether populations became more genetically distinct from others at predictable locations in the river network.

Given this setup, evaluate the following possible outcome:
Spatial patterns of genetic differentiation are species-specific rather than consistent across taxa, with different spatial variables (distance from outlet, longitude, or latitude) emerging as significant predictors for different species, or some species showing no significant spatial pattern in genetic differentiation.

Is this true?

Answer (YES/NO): YES